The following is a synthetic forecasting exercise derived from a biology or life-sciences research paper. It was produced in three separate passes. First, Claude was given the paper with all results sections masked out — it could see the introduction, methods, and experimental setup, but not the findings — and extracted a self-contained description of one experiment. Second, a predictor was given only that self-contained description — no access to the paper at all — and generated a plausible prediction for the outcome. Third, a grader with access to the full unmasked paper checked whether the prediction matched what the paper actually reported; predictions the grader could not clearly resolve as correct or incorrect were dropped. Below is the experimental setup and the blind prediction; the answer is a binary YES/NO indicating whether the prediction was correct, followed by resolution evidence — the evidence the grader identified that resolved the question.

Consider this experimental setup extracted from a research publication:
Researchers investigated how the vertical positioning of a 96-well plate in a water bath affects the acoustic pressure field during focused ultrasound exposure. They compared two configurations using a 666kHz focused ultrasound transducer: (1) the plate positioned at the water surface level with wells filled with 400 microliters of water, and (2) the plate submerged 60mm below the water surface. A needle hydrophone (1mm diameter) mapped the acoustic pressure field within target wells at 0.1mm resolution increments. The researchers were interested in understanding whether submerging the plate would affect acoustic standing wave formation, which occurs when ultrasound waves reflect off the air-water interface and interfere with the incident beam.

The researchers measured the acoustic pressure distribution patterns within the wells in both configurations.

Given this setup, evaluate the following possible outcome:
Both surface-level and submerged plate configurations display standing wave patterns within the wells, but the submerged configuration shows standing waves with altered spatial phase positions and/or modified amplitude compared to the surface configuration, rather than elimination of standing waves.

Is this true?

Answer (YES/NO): YES